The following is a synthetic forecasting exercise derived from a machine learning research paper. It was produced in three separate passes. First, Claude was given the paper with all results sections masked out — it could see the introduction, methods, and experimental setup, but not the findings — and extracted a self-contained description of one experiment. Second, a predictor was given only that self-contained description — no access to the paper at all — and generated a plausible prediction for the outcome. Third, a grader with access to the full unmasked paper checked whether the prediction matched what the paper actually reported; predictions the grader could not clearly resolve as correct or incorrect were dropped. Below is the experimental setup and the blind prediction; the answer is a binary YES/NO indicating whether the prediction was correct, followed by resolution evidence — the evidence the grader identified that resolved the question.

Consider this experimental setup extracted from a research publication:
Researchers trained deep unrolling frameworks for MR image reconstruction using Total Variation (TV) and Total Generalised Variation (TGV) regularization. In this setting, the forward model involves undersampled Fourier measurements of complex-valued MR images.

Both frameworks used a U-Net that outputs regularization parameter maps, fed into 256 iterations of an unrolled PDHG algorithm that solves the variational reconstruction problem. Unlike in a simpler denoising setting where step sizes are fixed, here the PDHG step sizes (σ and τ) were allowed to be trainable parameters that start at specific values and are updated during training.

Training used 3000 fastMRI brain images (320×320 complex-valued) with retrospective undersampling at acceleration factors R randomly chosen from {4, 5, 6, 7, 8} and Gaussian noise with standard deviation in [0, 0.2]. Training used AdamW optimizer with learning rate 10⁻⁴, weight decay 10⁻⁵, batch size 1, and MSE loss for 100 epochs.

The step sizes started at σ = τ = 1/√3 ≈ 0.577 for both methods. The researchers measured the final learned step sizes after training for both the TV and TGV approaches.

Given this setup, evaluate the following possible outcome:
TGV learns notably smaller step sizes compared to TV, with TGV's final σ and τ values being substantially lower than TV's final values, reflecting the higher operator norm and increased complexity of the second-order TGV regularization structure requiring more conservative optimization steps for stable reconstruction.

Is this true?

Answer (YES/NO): NO